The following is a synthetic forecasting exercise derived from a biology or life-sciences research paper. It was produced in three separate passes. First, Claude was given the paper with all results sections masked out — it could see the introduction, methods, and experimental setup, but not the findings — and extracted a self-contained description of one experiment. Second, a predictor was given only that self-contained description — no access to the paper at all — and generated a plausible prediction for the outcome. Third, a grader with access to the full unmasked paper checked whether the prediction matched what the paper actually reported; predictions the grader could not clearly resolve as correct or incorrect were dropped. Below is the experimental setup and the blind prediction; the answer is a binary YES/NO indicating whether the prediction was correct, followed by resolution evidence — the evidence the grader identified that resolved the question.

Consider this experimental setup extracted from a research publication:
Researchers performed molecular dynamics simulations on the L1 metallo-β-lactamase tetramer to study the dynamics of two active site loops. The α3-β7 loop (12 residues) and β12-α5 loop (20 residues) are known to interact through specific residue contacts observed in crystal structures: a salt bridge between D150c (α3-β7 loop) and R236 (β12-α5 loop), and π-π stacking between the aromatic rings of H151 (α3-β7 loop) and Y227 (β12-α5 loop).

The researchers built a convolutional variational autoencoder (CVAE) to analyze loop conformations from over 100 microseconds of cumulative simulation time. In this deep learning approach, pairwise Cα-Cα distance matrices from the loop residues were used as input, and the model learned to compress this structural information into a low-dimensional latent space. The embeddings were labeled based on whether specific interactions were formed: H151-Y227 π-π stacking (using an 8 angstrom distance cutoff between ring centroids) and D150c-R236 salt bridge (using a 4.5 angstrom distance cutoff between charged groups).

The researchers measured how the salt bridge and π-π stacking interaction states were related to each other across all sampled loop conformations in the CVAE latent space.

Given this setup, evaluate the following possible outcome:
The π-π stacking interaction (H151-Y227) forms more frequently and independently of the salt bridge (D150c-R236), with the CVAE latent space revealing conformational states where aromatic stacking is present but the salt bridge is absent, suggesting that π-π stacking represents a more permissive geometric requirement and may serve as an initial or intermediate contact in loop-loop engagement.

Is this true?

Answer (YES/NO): YES